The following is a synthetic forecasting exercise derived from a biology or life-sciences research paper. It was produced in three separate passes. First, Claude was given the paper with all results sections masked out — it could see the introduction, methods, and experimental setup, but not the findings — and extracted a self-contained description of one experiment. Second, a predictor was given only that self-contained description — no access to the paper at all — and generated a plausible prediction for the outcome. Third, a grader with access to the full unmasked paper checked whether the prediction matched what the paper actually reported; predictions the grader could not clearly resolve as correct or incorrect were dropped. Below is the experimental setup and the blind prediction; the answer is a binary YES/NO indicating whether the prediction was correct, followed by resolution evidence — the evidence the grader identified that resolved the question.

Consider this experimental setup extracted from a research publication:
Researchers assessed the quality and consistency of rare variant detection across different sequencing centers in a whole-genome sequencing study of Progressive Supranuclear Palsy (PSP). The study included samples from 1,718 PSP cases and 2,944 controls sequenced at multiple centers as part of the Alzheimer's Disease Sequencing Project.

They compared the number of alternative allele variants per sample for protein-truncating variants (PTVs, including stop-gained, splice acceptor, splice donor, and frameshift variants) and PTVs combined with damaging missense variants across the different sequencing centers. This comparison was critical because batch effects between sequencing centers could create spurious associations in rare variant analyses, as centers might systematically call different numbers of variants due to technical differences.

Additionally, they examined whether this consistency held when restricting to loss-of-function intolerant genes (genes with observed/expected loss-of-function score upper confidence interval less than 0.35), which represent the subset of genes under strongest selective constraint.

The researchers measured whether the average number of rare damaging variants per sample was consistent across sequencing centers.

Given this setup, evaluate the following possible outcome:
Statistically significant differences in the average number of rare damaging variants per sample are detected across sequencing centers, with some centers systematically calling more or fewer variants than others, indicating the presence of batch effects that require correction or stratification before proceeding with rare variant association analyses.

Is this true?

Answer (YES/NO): NO